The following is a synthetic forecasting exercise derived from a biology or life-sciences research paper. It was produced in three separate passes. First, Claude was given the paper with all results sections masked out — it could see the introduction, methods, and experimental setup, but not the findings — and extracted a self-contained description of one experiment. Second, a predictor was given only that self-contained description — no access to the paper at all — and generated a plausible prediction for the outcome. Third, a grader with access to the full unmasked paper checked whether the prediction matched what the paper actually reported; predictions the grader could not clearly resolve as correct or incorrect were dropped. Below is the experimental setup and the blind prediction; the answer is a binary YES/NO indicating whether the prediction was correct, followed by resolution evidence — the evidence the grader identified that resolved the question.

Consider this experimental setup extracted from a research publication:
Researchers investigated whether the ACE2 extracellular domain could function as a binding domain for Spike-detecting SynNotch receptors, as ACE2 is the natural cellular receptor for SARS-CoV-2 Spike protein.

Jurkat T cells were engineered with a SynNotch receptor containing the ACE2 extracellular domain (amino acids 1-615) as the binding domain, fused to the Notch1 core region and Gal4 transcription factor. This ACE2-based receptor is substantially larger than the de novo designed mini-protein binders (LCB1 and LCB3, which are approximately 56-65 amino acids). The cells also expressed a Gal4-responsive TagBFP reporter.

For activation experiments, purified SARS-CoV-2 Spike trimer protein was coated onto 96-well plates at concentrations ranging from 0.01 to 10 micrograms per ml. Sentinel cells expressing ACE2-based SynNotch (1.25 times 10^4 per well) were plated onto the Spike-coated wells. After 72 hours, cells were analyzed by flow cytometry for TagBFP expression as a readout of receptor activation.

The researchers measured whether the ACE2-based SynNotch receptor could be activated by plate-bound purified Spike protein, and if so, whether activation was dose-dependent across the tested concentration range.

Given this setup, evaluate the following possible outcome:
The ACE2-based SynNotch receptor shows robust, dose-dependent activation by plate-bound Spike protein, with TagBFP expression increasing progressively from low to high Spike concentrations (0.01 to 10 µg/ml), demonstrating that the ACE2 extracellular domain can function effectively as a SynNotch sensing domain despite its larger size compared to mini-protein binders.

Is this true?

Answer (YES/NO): NO